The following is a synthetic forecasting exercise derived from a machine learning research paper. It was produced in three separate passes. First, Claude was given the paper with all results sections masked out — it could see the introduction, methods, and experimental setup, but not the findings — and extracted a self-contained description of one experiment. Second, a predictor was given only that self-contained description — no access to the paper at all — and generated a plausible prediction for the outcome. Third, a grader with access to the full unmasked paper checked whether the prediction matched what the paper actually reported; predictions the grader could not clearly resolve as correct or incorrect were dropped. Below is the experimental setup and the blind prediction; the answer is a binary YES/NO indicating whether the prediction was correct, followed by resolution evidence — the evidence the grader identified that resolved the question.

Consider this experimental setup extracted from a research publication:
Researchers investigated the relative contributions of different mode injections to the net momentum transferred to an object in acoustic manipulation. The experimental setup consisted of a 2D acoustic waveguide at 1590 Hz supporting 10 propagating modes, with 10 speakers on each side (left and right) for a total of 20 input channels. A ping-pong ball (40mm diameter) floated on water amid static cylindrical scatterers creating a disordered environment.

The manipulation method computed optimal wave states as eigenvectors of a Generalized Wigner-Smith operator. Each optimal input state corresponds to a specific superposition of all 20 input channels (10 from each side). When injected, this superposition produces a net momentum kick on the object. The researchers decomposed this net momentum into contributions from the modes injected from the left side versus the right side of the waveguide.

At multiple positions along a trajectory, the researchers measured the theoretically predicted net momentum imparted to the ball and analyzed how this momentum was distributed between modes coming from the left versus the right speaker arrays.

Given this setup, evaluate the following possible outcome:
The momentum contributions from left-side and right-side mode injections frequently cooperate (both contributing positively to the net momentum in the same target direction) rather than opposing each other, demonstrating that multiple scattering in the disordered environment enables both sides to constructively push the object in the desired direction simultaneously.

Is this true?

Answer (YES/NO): YES